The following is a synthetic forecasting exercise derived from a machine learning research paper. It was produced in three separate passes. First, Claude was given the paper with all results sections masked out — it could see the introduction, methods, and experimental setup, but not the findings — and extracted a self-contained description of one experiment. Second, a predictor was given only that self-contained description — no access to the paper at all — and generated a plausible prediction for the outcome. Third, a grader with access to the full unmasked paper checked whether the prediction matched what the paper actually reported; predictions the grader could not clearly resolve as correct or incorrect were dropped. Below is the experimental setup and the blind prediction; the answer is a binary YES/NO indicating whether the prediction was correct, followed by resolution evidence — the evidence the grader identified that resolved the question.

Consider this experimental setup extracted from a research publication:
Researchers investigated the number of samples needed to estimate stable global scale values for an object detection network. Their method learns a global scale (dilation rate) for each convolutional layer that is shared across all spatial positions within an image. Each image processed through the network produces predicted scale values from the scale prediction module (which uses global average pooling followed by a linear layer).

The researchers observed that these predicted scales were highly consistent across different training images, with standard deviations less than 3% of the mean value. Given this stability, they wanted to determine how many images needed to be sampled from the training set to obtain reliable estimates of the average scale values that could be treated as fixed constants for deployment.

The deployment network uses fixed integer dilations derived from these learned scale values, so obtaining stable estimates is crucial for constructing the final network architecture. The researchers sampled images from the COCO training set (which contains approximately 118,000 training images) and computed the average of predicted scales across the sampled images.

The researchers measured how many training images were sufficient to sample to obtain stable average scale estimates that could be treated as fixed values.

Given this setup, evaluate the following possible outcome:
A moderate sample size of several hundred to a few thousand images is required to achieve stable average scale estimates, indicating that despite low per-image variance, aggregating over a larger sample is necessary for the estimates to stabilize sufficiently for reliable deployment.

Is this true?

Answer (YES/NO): YES